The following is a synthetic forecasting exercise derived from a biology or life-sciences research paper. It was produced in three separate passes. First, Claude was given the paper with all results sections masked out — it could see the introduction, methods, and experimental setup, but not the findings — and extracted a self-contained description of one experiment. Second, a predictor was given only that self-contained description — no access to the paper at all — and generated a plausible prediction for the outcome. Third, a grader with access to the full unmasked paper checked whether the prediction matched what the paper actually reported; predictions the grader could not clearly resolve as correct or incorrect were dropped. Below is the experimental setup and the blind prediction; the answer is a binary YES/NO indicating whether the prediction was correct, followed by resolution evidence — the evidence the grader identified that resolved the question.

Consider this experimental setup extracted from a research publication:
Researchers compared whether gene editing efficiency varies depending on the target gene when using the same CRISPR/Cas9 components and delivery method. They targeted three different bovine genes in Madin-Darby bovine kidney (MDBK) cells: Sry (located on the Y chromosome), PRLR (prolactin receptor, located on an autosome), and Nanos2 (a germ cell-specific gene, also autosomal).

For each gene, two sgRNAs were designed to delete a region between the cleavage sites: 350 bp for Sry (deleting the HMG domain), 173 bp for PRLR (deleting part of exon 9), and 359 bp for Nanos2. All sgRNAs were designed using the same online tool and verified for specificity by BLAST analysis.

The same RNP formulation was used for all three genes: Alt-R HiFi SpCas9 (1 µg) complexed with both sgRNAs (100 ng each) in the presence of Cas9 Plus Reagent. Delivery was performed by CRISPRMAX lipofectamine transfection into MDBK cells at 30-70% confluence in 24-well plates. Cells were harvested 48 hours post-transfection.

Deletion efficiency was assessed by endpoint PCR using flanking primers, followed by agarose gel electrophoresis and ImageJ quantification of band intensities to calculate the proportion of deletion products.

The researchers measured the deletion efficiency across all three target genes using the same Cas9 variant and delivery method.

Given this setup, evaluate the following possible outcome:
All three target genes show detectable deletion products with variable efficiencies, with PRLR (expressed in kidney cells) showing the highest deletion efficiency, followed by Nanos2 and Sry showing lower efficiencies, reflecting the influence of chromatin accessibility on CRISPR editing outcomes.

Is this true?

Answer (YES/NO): NO